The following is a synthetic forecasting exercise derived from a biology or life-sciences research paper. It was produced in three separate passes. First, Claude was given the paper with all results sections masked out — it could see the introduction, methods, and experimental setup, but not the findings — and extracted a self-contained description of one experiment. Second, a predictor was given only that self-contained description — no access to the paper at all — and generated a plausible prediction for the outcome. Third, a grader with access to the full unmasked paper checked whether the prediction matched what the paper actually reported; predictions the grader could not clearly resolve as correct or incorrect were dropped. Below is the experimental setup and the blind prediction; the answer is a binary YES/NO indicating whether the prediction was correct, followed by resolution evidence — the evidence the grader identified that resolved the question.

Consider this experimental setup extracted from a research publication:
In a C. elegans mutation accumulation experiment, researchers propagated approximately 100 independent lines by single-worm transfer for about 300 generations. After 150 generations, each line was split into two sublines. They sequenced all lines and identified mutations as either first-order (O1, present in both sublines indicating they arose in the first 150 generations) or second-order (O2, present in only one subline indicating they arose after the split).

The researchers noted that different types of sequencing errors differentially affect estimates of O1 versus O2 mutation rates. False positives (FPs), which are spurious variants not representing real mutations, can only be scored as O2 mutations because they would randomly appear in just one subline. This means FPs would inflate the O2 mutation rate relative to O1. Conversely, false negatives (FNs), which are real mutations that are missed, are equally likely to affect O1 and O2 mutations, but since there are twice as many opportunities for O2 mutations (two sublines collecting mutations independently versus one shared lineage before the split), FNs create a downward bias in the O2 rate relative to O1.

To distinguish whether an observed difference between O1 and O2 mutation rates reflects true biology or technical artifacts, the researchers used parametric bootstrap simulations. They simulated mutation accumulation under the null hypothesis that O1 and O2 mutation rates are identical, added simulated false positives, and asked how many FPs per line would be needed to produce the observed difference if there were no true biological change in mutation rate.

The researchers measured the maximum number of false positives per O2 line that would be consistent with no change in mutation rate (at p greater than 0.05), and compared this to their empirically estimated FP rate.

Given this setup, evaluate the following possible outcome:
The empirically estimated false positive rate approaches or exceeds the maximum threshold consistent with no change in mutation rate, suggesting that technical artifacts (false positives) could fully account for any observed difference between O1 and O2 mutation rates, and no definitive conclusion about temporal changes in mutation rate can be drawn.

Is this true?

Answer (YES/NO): NO